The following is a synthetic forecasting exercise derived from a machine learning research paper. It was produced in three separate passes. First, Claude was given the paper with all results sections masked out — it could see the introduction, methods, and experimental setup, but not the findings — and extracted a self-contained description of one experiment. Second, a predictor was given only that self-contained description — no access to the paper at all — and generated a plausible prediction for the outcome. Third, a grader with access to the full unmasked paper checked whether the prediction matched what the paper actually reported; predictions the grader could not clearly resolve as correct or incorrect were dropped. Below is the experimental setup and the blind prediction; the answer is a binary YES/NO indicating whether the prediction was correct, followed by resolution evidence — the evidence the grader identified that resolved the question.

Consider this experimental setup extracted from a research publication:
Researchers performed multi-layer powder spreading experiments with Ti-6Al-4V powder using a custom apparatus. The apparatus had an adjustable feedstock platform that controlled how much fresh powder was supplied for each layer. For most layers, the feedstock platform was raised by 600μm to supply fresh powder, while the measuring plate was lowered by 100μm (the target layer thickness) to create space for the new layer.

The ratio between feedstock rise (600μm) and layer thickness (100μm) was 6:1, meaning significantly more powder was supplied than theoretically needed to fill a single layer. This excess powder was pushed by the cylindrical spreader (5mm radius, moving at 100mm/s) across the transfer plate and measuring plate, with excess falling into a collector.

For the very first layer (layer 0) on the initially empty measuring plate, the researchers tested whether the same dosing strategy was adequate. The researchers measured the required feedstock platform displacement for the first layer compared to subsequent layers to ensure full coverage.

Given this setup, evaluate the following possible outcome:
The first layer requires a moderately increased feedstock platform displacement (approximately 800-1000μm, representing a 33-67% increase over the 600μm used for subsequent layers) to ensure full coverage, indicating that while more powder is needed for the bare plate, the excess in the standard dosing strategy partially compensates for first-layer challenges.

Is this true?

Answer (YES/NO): NO